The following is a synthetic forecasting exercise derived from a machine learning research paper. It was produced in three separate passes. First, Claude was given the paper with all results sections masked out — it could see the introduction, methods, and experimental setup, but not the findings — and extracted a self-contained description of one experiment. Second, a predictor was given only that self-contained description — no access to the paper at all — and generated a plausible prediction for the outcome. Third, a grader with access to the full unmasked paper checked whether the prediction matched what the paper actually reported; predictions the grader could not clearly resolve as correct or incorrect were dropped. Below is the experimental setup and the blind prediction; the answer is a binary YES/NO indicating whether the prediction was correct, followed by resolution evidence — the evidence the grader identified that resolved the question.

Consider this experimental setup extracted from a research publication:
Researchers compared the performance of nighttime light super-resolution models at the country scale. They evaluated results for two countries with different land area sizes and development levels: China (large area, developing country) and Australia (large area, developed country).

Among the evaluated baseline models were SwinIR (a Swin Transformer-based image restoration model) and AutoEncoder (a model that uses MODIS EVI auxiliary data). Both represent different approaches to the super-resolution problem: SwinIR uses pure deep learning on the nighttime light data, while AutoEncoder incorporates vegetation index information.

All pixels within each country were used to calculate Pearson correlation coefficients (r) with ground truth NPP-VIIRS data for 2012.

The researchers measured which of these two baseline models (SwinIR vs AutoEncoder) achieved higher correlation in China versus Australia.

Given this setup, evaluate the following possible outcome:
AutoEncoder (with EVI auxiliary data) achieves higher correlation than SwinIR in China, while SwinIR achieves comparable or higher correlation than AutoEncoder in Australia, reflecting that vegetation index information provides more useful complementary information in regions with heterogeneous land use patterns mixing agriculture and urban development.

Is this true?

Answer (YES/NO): NO